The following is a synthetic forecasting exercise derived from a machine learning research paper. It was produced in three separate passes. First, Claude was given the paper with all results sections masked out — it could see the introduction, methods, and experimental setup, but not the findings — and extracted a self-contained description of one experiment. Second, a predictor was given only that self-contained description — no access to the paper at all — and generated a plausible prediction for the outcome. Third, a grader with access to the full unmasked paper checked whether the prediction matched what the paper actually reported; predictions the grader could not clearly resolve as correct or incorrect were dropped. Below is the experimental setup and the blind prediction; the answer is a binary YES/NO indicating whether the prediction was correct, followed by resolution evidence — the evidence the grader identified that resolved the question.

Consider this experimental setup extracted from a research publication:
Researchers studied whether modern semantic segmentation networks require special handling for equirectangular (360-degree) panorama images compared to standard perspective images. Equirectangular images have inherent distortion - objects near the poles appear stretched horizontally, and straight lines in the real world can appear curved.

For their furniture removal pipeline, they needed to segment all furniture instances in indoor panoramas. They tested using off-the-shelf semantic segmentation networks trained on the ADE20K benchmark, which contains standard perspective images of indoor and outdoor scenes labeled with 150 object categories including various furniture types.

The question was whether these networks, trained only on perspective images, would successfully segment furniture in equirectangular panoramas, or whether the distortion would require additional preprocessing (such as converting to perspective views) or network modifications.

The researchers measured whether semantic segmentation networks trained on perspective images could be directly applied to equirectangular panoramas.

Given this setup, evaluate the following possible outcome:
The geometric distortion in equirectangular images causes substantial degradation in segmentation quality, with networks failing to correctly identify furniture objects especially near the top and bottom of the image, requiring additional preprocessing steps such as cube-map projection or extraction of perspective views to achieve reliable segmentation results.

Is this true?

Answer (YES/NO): NO